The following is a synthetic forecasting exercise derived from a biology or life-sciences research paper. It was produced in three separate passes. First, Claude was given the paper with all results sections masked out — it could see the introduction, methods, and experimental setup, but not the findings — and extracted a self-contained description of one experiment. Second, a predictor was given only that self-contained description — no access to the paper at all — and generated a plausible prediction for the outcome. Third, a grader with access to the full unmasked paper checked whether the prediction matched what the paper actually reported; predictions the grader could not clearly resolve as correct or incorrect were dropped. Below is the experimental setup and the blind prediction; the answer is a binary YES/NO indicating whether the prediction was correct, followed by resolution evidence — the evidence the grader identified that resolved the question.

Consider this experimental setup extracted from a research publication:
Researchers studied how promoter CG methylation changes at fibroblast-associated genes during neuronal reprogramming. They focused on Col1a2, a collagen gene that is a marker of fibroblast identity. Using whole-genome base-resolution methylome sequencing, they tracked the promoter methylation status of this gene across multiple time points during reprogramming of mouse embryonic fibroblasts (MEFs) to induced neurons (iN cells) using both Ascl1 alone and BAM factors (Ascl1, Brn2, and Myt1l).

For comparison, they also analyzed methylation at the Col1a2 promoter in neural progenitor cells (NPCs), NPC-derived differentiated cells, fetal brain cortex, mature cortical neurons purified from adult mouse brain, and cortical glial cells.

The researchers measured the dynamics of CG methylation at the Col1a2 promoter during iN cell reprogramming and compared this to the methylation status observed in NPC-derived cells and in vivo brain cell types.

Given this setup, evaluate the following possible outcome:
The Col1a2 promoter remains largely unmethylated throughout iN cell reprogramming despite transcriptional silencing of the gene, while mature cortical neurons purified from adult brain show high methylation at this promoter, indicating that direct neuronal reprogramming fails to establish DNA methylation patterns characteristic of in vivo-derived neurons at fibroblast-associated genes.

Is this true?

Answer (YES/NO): NO